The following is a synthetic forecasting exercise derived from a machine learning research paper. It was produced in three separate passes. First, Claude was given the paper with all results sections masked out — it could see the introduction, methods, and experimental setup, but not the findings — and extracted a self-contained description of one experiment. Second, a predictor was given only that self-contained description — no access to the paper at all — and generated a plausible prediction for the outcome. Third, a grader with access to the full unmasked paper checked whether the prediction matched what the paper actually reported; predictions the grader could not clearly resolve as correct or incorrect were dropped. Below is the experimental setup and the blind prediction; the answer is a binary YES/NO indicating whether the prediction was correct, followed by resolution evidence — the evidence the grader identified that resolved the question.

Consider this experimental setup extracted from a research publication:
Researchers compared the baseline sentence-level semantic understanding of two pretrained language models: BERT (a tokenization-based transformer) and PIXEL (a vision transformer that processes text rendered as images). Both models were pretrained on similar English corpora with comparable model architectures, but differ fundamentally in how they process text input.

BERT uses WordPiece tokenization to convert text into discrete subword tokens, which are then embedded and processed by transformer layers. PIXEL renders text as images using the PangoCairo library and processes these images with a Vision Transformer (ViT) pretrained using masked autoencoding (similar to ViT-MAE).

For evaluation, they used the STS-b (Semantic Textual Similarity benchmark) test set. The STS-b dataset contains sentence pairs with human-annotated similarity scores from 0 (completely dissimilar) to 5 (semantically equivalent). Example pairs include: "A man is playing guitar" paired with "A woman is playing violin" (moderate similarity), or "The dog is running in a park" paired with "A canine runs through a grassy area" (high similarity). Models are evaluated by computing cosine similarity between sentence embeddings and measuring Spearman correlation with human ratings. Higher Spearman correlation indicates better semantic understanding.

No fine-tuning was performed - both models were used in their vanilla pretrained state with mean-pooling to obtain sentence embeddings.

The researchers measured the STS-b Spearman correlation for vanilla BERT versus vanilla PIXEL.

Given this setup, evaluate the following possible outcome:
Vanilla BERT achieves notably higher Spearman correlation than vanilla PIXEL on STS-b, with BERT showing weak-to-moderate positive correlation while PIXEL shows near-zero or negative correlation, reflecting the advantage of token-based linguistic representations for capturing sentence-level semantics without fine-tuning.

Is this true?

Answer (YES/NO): YES